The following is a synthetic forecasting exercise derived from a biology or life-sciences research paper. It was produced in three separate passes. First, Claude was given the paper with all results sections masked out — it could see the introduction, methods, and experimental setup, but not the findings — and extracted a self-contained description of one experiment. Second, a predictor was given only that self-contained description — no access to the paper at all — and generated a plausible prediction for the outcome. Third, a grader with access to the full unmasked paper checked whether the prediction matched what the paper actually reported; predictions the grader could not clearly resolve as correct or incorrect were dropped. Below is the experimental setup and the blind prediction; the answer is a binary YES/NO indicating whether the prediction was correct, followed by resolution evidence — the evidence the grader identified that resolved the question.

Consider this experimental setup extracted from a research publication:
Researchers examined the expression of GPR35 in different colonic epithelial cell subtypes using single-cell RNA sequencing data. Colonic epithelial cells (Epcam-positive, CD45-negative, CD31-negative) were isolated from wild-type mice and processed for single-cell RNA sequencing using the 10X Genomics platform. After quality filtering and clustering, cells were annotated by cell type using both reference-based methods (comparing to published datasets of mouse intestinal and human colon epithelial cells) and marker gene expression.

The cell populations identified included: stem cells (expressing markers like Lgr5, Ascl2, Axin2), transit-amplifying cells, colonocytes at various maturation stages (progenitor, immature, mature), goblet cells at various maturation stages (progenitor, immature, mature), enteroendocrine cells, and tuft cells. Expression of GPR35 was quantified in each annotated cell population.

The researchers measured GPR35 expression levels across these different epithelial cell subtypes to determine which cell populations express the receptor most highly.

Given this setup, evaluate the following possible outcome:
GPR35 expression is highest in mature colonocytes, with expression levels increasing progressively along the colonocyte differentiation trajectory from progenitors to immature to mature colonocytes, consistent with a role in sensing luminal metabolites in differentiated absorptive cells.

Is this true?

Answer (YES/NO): NO